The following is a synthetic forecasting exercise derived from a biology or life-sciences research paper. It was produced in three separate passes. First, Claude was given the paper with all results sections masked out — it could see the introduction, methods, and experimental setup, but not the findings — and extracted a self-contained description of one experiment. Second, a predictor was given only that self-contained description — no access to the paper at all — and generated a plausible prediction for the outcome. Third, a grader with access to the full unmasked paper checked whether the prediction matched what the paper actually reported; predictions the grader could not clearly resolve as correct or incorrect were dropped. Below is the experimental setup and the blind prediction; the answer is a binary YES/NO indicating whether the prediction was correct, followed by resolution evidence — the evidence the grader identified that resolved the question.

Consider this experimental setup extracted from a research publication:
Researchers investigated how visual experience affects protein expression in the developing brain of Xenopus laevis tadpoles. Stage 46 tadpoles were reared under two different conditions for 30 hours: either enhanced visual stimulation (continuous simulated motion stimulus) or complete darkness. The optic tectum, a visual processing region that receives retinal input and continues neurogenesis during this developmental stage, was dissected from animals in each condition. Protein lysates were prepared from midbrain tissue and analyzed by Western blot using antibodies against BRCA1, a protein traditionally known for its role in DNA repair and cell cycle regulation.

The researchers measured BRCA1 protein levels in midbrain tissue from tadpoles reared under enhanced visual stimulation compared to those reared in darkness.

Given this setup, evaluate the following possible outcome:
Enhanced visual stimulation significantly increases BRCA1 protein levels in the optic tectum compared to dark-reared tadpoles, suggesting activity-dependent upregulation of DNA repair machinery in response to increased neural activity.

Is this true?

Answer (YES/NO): NO